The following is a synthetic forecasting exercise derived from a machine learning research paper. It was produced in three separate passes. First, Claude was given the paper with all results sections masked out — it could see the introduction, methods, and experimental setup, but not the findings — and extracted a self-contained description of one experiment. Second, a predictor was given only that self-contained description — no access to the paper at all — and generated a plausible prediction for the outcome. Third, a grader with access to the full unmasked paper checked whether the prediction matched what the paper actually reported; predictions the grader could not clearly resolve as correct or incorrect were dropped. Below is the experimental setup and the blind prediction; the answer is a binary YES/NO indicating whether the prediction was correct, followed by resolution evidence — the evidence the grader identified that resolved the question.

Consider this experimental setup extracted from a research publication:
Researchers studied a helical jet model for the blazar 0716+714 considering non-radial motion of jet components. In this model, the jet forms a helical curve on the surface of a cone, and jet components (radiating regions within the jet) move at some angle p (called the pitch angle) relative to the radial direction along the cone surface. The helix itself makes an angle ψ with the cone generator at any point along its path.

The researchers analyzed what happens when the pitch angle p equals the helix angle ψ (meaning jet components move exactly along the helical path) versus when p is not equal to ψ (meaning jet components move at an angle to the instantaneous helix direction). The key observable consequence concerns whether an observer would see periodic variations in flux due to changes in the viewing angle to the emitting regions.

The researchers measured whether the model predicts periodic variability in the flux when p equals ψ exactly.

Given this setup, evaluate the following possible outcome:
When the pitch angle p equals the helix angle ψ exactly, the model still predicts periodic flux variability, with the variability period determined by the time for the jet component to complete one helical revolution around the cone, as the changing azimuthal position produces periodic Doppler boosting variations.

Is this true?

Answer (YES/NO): NO